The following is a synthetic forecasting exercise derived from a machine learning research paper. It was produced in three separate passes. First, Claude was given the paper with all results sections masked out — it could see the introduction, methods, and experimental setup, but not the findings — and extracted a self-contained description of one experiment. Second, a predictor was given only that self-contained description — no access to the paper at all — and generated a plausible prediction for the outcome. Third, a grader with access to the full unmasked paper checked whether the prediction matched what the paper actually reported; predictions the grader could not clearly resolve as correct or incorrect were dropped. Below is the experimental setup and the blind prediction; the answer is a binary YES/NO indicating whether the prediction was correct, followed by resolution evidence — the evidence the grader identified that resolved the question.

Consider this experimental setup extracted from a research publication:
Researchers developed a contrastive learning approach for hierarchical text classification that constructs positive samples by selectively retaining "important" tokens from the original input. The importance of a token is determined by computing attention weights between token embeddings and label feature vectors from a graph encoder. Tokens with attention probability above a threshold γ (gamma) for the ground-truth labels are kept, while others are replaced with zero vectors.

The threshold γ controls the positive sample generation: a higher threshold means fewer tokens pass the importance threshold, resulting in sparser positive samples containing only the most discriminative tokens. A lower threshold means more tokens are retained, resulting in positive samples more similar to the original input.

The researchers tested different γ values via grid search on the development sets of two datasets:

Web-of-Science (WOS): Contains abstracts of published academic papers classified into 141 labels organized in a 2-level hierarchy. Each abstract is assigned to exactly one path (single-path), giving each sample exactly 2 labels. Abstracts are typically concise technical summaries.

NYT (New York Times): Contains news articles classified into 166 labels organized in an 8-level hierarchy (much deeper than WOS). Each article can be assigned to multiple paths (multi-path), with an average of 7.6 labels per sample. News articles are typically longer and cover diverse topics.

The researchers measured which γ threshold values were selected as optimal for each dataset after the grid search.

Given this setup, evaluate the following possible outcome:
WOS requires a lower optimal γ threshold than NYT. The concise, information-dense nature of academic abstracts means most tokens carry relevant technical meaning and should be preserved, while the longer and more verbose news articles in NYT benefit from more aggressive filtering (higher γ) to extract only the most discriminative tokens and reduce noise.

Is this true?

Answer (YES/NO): NO